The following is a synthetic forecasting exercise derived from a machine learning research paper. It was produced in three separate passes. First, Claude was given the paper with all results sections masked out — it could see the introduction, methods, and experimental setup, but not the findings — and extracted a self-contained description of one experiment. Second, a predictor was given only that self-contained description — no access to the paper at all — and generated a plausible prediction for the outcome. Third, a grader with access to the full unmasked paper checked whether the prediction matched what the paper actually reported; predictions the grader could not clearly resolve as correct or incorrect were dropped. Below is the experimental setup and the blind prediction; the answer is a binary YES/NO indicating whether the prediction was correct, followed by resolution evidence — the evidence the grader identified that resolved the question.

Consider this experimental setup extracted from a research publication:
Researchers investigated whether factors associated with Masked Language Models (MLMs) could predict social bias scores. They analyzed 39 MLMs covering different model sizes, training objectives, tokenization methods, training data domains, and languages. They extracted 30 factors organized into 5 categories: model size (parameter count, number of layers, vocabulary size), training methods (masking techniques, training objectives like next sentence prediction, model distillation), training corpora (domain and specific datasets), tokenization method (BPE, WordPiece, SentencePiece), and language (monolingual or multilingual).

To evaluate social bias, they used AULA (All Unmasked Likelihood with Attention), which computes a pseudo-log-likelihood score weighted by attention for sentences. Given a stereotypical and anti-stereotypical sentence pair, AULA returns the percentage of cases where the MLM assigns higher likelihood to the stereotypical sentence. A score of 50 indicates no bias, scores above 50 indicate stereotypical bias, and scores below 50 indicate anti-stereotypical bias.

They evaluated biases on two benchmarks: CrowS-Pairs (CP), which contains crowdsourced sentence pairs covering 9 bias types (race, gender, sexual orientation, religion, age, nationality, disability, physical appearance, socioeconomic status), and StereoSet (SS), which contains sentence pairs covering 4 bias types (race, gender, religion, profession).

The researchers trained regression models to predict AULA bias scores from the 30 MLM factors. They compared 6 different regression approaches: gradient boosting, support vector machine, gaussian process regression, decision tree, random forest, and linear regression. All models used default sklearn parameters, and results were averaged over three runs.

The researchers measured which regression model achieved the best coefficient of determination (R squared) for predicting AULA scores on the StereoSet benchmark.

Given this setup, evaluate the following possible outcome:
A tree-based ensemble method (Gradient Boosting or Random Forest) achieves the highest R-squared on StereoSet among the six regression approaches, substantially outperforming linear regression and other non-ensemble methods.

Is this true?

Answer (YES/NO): NO